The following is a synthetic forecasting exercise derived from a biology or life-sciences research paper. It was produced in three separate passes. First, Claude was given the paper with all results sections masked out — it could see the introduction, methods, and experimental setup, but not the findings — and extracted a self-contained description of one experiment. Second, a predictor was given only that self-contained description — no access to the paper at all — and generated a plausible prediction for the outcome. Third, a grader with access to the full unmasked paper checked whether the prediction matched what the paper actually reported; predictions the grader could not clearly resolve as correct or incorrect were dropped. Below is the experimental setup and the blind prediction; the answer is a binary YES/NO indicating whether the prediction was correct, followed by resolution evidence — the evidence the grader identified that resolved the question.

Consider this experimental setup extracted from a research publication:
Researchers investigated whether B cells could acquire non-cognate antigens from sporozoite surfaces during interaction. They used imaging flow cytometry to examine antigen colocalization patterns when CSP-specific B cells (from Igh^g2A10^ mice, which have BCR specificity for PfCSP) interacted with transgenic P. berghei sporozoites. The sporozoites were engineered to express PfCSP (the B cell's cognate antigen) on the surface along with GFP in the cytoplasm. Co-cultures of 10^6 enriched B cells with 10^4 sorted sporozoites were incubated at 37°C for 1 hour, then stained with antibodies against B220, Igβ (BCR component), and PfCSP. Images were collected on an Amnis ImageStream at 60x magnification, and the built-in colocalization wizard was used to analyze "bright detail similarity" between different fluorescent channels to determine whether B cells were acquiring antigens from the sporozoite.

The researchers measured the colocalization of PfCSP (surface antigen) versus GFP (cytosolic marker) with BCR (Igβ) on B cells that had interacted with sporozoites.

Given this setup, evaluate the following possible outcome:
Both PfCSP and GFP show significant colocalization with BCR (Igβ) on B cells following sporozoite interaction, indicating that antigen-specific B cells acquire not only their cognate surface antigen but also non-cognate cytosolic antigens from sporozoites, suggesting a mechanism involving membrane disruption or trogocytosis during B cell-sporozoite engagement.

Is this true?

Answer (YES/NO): NO